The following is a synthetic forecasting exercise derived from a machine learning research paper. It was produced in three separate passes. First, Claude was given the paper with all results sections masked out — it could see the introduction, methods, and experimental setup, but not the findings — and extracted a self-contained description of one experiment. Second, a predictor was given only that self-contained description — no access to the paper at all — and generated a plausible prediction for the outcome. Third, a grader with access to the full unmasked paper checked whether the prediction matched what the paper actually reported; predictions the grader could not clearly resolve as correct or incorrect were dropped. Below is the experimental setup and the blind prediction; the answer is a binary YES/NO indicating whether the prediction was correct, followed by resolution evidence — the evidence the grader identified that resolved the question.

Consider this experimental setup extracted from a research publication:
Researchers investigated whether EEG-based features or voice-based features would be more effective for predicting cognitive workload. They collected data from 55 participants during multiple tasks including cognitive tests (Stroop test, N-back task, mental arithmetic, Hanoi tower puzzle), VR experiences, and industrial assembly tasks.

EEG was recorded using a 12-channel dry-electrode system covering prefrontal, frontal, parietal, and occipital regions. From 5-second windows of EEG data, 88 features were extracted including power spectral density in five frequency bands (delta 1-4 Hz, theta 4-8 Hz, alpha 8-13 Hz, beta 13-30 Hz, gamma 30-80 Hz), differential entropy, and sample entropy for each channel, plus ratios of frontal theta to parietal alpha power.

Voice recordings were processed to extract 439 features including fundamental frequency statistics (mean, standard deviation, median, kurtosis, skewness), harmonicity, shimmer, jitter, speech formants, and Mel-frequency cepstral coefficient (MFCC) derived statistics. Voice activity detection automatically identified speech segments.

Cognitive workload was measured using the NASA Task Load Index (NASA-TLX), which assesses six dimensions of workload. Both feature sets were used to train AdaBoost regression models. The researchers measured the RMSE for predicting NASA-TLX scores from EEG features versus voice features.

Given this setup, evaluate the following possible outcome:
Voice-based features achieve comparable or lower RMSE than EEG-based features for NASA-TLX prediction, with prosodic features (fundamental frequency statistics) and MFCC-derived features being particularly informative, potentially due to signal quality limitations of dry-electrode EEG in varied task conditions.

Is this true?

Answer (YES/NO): NO